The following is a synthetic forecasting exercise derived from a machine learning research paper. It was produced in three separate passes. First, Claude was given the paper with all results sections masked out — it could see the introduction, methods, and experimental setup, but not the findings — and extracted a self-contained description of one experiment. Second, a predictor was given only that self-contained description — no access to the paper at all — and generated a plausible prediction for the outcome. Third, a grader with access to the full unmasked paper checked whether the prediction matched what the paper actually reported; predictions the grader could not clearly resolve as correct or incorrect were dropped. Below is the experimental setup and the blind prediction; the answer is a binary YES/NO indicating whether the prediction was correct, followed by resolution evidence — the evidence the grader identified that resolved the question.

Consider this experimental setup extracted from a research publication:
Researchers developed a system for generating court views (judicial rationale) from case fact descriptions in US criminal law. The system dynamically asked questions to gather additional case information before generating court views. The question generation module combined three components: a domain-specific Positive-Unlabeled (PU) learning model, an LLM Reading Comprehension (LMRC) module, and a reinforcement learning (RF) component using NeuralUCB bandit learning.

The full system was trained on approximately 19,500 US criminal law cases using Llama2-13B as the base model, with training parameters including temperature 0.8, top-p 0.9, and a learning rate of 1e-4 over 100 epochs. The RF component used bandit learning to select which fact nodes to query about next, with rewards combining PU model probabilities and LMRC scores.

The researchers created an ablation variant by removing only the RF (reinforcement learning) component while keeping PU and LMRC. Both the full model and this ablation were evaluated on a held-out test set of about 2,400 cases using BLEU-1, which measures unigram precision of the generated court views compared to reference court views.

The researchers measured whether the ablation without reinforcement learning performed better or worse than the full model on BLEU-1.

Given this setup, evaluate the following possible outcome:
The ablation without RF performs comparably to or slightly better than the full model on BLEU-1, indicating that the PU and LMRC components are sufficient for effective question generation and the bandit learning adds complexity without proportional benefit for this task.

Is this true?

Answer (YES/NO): YES